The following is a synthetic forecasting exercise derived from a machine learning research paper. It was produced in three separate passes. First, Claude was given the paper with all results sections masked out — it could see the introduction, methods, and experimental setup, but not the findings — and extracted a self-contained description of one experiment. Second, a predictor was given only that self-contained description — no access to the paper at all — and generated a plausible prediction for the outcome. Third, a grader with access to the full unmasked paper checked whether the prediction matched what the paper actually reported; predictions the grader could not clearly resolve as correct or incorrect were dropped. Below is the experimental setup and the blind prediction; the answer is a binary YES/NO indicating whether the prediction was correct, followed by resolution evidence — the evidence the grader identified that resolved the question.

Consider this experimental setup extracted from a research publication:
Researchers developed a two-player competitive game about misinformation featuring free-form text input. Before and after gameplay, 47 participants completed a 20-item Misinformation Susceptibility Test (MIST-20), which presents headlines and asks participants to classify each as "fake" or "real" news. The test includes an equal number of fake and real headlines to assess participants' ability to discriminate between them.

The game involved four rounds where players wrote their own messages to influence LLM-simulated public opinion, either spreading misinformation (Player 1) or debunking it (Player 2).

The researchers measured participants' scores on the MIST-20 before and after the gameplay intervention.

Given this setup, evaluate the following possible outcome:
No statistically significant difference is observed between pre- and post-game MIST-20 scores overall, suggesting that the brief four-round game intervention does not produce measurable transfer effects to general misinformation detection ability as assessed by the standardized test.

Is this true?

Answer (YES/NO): NO